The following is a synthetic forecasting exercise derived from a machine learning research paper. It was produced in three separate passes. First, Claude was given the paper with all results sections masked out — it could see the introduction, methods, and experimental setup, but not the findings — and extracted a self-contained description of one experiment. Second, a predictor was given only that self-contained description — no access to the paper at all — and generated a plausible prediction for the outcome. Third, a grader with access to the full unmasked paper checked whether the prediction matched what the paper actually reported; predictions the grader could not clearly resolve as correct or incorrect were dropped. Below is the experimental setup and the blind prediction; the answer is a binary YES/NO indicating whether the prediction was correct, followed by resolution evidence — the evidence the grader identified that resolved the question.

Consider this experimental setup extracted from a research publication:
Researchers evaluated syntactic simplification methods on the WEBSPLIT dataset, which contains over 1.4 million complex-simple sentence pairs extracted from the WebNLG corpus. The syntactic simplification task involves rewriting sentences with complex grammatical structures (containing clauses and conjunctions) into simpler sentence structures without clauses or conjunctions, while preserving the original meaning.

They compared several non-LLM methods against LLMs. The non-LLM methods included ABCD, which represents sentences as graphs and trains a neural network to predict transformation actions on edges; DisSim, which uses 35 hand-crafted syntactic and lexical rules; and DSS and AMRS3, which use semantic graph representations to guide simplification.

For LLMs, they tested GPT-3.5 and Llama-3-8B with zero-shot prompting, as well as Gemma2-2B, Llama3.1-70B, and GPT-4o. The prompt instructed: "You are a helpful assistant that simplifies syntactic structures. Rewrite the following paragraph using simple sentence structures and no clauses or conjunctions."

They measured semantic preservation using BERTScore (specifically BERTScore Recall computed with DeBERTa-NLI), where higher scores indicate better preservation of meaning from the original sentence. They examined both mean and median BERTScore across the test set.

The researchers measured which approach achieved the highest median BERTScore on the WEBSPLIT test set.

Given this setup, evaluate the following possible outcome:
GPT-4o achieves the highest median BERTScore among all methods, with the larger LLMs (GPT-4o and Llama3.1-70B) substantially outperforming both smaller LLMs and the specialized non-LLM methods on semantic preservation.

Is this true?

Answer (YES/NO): NO